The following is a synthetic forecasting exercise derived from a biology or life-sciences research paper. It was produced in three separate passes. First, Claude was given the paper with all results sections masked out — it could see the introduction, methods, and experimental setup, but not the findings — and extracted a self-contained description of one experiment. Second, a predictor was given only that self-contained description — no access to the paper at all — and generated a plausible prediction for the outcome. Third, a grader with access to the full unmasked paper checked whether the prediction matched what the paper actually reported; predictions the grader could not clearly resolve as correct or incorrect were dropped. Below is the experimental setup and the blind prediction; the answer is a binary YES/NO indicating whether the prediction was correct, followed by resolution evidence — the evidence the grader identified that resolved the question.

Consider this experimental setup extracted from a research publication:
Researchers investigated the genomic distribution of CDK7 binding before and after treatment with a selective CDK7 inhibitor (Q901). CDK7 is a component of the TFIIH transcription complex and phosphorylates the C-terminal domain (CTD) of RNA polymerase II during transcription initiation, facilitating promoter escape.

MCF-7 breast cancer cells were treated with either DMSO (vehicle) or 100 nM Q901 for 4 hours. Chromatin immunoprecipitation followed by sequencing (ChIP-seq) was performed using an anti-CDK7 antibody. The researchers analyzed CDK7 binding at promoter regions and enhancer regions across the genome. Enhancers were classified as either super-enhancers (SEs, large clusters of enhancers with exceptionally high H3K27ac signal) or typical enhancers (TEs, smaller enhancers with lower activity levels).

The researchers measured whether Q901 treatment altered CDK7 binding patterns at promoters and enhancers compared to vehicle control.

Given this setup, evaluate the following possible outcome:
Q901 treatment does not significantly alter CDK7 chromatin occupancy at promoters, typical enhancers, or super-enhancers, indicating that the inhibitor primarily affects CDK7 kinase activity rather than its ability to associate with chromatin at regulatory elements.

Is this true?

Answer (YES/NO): NO